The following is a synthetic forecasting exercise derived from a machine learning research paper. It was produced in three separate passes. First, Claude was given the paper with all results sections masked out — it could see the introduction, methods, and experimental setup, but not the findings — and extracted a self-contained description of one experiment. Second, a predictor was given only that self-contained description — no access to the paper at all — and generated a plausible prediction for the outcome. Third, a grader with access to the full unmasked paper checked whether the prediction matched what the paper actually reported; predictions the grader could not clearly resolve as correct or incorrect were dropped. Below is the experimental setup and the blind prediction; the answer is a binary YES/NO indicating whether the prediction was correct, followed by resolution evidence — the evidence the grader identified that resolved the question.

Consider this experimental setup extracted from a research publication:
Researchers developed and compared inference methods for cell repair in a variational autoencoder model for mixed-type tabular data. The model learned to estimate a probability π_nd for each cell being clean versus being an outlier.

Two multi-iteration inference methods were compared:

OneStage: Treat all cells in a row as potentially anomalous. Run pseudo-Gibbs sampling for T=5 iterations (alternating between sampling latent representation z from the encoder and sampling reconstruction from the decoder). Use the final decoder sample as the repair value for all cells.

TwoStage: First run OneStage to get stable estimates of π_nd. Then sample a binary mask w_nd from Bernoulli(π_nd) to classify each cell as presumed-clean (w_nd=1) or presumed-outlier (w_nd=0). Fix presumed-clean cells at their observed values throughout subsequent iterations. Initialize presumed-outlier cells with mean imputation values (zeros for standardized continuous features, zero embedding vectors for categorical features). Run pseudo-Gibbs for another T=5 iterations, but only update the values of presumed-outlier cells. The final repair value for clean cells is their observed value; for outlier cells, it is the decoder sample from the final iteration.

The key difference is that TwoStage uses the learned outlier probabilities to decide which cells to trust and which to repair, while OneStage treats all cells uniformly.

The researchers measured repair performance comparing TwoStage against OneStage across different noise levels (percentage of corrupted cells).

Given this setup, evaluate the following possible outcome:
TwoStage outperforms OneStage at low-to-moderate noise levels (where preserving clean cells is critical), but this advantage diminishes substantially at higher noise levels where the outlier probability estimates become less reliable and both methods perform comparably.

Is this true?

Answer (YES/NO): YES